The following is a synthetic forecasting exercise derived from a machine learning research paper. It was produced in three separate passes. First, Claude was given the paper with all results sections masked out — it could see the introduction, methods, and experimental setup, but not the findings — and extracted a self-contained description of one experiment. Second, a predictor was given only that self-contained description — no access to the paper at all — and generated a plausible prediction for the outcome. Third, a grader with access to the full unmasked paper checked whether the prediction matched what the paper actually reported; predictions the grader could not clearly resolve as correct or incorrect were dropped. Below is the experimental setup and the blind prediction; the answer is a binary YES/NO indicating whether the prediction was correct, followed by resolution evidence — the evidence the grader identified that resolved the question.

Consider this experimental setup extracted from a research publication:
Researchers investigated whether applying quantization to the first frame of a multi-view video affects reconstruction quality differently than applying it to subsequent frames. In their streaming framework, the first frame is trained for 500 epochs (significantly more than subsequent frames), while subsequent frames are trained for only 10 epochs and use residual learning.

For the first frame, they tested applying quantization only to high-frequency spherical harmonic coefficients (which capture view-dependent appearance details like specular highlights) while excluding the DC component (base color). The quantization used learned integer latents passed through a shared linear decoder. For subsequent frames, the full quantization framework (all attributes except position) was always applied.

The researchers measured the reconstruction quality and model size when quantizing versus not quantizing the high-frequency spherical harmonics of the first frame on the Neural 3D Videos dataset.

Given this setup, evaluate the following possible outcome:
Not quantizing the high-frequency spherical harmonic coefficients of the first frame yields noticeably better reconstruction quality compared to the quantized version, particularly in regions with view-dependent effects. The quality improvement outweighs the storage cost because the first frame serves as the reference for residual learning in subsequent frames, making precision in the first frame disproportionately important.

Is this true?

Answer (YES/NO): NO